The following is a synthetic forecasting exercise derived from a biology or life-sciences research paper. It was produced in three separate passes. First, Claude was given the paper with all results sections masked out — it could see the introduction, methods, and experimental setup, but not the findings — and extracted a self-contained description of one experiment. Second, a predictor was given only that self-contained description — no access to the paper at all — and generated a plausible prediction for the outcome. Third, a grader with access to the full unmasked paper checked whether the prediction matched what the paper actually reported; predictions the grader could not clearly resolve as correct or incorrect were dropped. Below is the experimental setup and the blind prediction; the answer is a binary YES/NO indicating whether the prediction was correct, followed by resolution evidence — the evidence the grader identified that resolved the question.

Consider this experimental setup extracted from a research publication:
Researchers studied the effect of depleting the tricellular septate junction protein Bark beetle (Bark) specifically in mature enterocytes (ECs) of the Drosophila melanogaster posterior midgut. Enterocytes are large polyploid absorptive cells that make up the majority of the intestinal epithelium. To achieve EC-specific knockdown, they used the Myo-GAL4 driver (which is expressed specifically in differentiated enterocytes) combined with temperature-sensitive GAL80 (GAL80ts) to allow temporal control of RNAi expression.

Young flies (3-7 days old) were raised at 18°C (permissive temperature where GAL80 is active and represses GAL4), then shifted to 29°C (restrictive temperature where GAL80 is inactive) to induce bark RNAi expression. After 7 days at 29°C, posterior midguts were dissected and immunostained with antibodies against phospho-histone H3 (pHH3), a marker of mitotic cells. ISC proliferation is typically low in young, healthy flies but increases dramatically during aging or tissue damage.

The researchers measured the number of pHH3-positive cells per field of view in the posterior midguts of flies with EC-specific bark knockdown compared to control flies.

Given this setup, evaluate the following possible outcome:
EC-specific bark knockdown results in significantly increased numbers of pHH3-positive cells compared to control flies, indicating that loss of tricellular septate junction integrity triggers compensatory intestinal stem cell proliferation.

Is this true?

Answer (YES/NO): YES